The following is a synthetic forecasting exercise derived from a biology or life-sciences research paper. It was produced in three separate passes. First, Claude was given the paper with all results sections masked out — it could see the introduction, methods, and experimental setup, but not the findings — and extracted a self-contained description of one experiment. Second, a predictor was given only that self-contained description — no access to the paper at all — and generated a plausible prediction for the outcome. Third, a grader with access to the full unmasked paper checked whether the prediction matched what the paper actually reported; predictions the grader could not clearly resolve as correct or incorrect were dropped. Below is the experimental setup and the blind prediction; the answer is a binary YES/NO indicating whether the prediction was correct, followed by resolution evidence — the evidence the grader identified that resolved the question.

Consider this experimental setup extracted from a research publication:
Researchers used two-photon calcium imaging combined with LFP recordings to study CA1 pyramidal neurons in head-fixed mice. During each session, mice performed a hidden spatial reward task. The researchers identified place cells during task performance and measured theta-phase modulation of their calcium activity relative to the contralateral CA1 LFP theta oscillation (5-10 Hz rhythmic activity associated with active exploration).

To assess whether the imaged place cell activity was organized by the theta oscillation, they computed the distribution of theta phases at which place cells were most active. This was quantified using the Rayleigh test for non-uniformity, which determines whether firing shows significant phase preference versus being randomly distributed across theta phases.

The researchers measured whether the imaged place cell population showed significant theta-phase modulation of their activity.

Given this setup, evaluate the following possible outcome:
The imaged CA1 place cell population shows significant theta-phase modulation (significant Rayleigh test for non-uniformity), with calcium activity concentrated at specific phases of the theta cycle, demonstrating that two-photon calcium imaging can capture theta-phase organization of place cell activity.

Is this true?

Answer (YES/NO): YES